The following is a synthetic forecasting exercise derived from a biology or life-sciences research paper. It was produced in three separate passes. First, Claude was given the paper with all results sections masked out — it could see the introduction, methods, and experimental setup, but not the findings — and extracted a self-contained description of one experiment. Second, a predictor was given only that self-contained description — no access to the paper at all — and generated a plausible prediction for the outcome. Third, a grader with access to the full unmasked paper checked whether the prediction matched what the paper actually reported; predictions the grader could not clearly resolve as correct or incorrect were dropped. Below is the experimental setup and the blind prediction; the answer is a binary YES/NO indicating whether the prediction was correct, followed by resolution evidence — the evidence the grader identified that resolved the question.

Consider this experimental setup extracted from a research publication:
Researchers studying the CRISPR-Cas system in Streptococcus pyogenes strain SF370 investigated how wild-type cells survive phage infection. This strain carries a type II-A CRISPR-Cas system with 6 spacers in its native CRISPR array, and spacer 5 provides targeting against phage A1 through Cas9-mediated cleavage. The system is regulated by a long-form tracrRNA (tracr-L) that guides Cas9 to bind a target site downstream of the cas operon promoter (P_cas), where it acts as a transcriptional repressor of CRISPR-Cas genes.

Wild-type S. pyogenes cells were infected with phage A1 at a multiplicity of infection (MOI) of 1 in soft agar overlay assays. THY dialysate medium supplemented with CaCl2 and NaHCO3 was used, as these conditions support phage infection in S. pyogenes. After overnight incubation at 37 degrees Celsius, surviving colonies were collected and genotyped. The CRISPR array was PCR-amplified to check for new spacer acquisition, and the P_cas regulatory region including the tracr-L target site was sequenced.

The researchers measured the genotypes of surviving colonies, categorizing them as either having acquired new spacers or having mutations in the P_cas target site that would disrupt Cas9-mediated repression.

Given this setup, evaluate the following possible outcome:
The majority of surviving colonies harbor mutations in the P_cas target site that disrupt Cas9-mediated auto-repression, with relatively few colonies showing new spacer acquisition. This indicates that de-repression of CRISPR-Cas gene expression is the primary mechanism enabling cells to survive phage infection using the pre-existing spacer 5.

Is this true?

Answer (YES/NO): NO